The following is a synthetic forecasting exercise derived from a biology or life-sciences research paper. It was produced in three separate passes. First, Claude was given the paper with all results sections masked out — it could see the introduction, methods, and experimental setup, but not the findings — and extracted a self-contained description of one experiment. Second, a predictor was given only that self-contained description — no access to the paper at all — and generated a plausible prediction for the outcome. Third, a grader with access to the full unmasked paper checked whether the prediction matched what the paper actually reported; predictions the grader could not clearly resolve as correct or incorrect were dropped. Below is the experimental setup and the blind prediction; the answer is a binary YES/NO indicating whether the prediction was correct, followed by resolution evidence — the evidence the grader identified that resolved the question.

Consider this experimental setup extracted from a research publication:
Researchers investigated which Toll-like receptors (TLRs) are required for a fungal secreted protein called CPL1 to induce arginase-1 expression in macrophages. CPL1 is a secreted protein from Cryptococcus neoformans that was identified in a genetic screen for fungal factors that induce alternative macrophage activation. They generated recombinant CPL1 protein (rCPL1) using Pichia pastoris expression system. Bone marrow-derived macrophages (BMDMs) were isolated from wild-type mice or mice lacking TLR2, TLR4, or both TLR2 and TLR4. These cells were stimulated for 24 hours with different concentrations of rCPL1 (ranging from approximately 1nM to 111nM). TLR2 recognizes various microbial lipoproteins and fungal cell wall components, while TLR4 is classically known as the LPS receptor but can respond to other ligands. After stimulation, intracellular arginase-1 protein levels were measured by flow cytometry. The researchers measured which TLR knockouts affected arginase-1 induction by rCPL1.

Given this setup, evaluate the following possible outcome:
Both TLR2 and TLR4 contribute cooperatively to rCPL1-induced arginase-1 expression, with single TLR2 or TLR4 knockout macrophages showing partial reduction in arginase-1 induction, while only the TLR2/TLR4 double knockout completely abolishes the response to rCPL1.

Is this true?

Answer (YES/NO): NO